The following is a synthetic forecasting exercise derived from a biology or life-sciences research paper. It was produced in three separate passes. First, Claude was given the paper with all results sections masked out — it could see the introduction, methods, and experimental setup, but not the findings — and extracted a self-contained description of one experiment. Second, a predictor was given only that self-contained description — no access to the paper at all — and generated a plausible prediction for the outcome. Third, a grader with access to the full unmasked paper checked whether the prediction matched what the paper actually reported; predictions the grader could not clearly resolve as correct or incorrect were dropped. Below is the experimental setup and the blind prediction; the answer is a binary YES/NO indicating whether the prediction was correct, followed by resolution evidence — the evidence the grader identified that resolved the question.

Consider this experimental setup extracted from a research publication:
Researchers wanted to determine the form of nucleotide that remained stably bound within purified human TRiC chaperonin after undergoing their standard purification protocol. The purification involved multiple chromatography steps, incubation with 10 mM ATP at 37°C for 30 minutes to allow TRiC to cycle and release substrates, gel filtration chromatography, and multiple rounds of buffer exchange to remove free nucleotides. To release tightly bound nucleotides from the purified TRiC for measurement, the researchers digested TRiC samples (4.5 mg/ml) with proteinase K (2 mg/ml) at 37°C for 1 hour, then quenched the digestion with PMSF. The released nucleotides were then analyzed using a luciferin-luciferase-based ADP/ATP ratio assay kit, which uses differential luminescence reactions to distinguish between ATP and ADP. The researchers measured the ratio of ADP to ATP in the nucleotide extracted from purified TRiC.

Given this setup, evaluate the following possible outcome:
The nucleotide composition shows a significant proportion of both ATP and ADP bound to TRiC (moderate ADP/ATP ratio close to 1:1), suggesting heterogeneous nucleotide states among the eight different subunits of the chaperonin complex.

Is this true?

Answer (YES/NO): NO